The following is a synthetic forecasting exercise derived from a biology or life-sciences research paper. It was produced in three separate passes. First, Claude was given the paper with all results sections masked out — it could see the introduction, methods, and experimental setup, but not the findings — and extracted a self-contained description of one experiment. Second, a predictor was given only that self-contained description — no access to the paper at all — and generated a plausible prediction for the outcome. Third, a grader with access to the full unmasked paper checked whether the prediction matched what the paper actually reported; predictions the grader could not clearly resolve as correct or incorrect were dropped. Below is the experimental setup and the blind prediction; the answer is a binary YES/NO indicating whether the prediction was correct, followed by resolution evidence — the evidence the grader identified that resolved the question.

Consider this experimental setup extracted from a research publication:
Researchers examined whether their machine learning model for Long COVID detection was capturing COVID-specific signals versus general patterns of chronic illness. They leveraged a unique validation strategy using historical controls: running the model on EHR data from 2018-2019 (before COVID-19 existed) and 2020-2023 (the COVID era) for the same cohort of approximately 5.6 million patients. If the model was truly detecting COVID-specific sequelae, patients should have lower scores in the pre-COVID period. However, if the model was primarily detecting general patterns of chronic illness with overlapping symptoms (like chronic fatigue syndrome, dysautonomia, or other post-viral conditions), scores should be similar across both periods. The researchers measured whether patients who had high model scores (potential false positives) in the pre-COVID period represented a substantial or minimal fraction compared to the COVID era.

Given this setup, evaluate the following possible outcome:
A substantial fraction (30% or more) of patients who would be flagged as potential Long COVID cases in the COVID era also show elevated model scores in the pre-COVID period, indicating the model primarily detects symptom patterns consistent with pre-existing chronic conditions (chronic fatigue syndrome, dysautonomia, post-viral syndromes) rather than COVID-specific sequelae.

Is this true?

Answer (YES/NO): NO